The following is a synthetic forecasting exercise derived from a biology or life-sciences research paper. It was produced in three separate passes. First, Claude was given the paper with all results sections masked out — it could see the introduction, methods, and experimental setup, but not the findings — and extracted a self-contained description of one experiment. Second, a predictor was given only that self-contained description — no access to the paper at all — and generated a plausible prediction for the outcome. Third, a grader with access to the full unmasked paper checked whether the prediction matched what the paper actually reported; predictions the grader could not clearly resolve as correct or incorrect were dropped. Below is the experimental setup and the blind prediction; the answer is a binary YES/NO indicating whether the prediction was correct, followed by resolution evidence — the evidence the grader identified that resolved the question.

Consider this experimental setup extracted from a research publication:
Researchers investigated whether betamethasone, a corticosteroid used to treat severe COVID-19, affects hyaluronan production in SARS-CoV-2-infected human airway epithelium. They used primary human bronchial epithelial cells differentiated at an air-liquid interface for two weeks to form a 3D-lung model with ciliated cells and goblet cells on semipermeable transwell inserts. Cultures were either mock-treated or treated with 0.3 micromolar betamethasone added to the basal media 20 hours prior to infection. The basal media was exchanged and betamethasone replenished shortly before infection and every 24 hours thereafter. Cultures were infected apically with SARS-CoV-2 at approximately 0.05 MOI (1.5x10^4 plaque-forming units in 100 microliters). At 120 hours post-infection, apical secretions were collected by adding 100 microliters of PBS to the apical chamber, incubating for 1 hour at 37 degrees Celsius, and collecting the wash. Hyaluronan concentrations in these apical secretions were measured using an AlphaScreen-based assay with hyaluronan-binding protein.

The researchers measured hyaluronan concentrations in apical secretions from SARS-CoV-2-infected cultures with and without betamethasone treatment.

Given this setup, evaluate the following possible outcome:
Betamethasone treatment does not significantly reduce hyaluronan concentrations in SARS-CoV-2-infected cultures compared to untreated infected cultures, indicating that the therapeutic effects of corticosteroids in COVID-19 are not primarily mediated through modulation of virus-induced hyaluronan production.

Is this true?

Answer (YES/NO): NO